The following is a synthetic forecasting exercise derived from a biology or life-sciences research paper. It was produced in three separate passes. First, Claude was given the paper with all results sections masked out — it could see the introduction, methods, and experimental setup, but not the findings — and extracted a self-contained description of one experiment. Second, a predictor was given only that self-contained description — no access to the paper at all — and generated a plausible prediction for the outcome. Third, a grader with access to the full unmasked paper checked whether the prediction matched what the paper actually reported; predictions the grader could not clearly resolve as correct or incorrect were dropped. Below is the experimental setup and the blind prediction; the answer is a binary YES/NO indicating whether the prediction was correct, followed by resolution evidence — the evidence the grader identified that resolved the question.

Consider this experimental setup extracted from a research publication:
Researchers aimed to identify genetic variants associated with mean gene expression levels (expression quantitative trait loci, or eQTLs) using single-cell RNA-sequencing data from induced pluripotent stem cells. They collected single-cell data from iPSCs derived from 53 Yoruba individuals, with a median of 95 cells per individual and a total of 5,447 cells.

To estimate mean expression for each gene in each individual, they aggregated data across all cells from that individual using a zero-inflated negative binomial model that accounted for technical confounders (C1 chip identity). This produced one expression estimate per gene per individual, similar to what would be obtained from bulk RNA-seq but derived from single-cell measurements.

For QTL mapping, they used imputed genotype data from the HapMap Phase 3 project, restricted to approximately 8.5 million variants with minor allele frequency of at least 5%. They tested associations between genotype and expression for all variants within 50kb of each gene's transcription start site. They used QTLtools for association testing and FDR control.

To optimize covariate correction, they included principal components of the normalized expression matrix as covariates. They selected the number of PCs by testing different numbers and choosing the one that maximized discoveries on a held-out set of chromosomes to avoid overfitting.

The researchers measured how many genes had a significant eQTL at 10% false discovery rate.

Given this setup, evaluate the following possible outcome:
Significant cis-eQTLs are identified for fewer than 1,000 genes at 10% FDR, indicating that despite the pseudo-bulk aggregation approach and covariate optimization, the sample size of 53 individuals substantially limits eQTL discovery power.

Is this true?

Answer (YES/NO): NO